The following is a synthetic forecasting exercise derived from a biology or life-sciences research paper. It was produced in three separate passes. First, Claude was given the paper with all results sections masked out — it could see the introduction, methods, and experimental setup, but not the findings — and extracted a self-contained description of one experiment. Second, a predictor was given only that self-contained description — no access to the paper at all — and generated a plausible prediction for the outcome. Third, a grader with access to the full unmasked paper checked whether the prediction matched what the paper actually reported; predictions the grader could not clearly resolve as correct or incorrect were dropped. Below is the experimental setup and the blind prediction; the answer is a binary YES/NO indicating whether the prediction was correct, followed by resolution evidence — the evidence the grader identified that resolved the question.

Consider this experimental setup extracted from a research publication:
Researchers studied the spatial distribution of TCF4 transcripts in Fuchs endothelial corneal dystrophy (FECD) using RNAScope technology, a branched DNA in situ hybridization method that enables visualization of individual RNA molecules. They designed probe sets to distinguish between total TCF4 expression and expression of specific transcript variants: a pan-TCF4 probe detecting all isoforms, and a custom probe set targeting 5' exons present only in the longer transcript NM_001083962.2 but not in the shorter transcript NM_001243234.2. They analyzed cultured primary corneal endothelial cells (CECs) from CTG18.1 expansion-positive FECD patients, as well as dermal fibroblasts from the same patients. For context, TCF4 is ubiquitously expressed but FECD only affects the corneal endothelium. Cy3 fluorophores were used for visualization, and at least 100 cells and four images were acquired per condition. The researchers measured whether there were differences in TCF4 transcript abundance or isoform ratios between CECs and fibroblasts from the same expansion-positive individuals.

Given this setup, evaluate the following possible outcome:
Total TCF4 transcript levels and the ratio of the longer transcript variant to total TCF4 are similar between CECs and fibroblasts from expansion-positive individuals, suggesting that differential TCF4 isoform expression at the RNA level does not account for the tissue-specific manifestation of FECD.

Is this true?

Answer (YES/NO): NO